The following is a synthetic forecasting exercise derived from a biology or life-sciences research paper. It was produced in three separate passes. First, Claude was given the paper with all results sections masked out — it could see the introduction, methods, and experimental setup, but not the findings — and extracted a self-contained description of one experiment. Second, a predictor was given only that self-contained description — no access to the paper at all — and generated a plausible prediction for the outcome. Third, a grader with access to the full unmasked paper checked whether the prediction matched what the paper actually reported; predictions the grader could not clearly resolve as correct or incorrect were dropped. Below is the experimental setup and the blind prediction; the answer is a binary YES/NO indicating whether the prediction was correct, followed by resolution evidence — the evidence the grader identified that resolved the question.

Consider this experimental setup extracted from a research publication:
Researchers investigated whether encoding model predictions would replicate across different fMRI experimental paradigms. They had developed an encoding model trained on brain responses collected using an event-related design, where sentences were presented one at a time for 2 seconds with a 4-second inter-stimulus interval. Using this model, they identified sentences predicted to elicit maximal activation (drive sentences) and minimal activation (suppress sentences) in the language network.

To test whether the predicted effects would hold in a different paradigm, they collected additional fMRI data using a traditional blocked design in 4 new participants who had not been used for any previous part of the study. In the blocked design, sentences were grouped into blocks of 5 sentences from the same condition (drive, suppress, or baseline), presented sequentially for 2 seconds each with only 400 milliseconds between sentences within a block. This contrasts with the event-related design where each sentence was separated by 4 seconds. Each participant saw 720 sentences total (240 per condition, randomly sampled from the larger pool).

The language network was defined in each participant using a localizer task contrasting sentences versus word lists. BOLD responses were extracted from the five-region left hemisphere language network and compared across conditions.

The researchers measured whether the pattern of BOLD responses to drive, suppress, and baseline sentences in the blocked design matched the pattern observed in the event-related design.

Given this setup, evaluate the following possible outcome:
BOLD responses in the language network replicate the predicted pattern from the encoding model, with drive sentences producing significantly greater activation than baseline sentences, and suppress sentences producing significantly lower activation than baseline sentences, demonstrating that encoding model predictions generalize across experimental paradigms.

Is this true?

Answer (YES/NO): YES